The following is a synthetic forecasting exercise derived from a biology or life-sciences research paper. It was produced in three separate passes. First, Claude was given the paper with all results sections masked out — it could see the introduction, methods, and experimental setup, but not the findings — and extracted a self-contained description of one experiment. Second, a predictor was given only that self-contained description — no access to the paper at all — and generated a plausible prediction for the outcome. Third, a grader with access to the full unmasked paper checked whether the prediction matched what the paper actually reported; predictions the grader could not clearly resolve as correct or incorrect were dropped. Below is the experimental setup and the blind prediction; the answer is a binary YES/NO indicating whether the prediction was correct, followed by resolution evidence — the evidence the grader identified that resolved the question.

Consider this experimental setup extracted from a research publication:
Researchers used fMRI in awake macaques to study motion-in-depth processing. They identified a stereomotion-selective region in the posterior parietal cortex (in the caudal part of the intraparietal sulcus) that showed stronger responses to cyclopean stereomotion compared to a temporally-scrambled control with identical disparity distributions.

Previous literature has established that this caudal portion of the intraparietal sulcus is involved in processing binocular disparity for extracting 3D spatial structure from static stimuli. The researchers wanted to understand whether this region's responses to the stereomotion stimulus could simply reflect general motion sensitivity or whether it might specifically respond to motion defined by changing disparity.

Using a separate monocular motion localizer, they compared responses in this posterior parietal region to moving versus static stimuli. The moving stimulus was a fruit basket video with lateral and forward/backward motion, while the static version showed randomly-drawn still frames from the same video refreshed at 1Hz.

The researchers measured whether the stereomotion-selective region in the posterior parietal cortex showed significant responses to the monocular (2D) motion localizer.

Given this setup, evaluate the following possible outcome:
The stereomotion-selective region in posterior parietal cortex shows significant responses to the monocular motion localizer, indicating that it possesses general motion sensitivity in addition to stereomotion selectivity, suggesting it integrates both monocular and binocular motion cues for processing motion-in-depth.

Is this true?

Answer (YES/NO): NO